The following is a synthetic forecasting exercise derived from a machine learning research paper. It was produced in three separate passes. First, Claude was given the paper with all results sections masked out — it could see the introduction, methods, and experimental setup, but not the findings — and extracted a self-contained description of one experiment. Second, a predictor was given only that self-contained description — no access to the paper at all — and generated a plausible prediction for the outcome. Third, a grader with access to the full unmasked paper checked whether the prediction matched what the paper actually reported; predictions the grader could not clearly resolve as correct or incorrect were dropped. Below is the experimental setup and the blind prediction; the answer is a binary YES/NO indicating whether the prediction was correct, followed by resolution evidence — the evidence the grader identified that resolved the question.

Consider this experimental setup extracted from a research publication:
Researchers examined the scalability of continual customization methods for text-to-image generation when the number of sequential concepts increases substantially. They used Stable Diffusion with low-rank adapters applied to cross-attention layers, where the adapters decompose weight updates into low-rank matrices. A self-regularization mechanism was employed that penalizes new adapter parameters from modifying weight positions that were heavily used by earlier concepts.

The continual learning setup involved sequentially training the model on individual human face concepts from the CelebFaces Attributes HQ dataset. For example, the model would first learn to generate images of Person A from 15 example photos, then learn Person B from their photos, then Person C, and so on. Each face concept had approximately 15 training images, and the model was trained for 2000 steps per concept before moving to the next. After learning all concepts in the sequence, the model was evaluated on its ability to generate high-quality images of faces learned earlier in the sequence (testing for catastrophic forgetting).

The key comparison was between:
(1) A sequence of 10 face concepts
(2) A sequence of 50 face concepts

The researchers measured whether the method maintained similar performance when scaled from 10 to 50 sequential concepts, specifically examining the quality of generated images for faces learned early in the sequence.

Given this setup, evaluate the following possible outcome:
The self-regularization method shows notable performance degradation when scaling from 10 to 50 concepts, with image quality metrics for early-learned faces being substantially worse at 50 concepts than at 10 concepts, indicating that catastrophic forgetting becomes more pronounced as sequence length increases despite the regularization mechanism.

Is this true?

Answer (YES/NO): YES